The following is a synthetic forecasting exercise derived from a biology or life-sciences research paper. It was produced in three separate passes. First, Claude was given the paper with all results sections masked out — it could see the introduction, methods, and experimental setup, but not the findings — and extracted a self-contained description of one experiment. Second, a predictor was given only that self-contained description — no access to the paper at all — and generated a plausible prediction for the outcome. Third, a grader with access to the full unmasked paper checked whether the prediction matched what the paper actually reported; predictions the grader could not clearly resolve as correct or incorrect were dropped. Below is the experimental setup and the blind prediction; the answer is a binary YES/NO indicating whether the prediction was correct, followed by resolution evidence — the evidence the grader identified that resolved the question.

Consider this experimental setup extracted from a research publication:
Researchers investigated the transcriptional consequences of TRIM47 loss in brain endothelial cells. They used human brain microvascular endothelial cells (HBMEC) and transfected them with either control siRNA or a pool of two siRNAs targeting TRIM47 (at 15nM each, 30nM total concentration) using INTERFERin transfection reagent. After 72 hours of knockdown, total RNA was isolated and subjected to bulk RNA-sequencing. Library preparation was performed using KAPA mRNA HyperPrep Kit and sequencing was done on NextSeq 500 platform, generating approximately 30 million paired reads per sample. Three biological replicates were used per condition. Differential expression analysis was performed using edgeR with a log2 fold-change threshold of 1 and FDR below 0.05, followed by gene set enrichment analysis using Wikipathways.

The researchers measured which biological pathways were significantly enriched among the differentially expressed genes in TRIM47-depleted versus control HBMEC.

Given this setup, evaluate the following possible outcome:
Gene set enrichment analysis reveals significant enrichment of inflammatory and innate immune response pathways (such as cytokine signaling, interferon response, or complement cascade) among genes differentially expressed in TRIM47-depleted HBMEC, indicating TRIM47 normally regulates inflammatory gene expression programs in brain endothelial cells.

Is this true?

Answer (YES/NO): NO